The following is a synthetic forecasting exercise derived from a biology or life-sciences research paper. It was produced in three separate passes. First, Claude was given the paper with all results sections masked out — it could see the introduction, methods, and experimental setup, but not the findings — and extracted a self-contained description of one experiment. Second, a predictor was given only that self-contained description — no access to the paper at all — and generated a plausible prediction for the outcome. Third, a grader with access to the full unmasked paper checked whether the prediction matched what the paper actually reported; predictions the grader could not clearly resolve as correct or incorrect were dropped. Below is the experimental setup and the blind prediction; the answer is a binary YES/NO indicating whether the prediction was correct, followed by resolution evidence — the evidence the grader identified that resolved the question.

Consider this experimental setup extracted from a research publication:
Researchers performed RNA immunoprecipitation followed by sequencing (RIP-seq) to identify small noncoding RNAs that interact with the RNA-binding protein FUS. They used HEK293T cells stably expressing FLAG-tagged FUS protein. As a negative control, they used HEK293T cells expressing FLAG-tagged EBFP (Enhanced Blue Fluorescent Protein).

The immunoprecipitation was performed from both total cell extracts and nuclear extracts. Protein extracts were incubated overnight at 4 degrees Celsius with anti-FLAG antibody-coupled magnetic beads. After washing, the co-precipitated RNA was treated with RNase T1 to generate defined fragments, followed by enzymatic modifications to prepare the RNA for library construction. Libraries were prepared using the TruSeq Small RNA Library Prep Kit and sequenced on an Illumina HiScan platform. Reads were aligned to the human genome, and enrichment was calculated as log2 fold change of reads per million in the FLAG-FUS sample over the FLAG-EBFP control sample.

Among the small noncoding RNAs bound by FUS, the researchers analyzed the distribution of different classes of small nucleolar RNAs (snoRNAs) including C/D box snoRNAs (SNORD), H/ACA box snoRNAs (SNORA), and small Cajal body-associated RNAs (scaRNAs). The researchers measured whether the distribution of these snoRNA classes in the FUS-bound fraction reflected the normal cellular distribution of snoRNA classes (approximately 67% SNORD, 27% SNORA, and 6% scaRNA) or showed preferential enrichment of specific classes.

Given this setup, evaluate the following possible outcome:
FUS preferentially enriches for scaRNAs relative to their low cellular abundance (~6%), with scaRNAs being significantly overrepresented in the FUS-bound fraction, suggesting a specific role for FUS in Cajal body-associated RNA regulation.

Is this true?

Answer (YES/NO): NO